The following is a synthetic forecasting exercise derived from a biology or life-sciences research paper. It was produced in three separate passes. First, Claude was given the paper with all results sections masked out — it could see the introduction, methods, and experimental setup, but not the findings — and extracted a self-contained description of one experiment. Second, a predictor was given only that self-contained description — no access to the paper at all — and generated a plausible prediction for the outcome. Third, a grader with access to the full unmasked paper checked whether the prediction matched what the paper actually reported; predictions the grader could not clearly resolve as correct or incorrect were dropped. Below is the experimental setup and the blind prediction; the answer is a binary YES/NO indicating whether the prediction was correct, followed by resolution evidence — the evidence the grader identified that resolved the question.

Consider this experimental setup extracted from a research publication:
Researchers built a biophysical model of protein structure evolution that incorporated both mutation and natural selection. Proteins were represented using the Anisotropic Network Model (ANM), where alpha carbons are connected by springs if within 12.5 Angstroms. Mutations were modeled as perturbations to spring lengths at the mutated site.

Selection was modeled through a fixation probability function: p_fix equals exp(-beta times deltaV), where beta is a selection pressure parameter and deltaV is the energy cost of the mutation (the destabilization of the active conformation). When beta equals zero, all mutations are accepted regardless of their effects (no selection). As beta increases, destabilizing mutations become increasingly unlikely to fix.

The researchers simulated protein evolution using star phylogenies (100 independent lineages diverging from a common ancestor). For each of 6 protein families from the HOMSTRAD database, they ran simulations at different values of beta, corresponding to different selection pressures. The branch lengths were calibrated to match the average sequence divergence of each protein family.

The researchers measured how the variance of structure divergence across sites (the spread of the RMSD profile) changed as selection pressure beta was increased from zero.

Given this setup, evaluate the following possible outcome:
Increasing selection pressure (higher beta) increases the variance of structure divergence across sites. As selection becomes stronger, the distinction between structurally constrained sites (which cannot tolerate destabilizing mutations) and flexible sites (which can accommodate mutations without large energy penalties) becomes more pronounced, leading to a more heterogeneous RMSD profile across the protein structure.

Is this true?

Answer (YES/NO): YES